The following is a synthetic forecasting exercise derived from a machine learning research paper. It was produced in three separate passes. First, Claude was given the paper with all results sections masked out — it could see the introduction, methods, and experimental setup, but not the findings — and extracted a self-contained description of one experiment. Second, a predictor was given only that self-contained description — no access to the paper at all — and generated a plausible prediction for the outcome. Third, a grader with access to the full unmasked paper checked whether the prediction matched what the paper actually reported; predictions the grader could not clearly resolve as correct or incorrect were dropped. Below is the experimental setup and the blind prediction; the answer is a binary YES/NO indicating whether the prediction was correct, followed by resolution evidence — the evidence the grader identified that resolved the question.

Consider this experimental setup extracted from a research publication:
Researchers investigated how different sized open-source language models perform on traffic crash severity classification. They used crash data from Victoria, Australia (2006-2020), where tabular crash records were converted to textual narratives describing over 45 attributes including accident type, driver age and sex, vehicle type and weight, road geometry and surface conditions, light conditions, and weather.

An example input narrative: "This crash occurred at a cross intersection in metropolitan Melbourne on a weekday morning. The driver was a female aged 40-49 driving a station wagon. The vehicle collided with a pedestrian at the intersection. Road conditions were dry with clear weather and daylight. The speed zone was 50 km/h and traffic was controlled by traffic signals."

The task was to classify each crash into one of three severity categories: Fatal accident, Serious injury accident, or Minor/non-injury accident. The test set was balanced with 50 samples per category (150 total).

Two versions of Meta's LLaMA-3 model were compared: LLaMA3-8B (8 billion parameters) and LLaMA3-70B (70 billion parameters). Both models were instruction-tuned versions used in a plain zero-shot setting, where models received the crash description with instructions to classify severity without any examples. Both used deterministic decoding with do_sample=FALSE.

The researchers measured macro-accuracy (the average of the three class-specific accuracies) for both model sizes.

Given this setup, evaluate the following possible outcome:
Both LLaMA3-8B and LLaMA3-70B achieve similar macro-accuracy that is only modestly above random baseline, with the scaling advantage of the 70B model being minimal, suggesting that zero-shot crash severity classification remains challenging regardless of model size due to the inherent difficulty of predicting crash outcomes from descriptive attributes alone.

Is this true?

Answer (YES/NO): NO